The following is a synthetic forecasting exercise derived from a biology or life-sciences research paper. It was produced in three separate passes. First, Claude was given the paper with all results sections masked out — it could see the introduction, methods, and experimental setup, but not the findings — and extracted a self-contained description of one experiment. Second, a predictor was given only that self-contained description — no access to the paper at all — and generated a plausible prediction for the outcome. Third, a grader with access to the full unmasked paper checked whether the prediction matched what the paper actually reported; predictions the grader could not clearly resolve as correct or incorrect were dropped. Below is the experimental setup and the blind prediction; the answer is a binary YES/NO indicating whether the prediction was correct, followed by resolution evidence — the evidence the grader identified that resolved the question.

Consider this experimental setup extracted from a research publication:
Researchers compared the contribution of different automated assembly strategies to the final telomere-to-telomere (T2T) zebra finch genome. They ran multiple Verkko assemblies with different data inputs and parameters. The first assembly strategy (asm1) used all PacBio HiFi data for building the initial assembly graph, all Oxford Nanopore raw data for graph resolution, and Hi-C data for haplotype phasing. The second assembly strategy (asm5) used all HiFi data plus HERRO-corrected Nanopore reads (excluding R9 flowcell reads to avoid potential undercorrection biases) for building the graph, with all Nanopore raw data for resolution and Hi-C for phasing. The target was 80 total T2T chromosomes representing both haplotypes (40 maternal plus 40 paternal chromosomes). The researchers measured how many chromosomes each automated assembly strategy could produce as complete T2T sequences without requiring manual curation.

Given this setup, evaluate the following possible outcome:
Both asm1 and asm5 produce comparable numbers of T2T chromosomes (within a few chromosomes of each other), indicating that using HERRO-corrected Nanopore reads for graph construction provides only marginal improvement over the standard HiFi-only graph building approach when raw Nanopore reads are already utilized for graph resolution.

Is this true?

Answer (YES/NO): NO